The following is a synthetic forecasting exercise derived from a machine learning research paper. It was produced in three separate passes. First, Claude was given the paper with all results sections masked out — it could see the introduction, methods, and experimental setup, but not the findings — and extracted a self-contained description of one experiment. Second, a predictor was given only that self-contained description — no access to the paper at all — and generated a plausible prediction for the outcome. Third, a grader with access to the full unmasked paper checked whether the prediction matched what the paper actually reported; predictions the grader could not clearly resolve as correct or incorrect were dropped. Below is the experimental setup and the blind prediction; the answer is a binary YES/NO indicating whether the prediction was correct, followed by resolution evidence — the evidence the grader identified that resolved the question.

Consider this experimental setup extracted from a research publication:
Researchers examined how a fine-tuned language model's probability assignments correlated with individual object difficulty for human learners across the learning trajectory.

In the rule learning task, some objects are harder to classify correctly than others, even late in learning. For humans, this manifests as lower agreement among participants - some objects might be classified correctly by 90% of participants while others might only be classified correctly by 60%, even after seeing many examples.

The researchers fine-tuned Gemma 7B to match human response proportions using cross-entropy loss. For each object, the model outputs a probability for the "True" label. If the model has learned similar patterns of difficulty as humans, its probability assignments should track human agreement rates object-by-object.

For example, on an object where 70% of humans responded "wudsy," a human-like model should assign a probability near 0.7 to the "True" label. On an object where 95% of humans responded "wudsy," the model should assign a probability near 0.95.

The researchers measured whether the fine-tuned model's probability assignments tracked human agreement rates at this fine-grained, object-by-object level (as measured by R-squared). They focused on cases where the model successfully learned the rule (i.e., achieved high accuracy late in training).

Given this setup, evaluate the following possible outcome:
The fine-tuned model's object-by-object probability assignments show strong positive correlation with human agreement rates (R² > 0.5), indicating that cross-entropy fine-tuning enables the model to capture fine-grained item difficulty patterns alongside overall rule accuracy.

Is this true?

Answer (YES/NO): YES